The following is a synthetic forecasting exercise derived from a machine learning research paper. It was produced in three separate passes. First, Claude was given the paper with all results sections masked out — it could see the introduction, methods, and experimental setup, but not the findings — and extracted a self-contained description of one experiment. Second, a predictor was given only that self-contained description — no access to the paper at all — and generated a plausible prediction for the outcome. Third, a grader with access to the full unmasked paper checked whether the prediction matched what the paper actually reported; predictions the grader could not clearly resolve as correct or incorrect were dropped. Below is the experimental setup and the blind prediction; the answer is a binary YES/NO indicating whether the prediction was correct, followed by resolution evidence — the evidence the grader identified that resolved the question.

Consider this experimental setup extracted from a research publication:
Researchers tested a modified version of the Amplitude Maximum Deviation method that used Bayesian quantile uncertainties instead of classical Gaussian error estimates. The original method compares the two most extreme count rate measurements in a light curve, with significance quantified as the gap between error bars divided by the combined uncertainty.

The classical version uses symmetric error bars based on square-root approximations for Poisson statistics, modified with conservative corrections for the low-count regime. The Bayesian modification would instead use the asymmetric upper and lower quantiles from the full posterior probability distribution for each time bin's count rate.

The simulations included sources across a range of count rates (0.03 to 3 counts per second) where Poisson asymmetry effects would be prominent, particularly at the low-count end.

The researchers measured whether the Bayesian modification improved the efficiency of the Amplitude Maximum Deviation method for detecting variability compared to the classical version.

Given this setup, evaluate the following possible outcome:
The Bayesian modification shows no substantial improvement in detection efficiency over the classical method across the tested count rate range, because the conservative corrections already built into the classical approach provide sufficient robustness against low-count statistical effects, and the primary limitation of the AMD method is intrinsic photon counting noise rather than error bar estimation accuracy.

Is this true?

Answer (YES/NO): YES